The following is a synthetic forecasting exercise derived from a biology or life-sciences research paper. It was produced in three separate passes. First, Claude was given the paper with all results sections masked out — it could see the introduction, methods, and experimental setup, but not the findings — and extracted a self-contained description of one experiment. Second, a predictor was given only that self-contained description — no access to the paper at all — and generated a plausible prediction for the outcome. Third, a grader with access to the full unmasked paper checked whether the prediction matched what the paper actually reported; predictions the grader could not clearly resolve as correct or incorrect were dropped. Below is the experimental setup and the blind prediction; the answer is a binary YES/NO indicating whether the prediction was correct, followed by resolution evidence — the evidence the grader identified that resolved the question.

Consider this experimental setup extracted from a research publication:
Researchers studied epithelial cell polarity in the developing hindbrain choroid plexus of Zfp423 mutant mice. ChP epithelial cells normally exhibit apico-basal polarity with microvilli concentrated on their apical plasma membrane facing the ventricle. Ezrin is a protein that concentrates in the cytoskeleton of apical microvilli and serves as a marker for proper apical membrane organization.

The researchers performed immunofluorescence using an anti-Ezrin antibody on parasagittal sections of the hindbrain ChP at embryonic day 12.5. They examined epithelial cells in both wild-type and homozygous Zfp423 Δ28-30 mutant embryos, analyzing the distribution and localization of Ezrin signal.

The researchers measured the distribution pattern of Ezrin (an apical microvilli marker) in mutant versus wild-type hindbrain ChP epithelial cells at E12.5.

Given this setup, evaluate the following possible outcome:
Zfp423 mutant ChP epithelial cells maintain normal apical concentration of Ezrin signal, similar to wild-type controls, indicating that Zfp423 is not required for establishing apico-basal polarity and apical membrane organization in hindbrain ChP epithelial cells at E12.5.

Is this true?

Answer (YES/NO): NO